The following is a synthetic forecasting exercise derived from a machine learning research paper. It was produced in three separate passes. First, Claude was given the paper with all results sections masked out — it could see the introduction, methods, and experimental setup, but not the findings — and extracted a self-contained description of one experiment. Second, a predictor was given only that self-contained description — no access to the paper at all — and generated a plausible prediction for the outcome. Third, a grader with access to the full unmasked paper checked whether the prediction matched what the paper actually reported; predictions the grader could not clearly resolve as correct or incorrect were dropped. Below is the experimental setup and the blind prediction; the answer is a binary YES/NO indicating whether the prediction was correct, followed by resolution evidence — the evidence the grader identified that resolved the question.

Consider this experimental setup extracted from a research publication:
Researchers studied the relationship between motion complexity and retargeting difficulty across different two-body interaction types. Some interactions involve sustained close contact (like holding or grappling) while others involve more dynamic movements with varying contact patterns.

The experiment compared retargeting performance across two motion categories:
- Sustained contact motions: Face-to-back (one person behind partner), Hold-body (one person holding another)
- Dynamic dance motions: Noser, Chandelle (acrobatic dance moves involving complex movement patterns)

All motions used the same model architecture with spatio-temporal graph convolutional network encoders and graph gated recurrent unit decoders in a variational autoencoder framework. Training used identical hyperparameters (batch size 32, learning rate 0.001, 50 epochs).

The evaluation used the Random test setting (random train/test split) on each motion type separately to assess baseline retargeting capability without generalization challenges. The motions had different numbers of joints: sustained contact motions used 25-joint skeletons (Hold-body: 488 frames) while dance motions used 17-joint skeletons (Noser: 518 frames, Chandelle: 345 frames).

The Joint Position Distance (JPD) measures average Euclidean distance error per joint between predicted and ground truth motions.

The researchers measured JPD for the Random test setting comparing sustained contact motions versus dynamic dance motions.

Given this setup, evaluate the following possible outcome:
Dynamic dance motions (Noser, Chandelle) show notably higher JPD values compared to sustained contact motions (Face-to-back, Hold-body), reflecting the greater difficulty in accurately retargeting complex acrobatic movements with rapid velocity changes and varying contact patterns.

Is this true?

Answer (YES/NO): YES